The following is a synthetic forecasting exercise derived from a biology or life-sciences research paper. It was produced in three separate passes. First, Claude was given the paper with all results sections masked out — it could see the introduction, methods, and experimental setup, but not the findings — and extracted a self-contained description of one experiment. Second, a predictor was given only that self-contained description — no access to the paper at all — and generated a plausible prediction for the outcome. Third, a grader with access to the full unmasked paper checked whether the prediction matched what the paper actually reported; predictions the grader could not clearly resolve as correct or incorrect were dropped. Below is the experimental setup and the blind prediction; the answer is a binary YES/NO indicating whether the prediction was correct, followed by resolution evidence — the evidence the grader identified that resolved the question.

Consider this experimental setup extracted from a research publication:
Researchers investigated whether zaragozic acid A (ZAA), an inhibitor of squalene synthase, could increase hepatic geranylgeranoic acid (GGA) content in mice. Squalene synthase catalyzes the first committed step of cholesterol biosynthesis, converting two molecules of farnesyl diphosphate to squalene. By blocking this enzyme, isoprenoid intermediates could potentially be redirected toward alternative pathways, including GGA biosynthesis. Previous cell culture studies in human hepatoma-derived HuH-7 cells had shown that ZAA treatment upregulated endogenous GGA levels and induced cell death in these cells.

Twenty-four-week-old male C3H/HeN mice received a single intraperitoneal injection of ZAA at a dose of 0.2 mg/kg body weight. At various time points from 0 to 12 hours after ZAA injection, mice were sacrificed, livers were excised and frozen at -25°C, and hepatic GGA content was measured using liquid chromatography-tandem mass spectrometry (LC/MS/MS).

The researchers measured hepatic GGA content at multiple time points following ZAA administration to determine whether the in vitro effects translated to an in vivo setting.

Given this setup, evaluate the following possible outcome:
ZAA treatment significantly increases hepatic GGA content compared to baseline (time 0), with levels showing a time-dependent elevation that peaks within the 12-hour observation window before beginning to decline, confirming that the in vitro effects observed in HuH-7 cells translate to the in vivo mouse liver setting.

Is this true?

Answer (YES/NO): YES